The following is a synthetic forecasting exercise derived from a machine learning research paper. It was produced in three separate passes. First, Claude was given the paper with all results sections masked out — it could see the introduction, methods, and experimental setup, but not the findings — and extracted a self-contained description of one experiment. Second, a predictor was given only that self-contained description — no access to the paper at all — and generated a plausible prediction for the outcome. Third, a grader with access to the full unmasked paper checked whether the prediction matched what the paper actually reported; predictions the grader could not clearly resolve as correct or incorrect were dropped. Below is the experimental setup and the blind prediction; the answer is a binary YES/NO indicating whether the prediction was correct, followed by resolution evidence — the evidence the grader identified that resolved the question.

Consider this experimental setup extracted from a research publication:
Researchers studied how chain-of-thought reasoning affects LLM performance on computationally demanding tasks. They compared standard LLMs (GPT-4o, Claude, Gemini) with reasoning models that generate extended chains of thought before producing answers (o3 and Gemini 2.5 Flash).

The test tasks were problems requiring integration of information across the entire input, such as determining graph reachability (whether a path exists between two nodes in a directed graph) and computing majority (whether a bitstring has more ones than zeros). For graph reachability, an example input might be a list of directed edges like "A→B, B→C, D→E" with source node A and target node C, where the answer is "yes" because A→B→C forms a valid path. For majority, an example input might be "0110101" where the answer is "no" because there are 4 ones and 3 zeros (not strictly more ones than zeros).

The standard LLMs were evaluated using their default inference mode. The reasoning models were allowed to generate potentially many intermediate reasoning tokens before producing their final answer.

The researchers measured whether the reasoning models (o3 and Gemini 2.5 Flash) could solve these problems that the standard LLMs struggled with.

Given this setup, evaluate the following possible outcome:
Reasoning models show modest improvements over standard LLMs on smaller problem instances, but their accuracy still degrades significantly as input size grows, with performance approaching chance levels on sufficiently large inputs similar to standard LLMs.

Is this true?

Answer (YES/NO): NO